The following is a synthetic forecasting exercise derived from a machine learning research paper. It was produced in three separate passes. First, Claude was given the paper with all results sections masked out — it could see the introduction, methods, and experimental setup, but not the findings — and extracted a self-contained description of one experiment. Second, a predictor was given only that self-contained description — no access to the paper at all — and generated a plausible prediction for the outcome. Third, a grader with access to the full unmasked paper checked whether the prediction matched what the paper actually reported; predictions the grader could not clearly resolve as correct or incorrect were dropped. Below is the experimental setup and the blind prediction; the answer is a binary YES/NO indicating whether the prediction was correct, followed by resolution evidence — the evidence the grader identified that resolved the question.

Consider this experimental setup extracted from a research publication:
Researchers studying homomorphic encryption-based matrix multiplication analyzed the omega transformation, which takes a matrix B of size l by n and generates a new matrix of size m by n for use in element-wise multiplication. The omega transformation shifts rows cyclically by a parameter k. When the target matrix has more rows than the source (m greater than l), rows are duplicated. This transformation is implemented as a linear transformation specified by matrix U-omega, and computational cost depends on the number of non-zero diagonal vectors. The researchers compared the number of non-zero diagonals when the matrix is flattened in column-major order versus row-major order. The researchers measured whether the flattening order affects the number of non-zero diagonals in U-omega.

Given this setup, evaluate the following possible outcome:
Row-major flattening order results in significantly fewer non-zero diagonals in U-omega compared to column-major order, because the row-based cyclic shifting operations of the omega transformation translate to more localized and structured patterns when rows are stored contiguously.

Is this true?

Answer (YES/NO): YES